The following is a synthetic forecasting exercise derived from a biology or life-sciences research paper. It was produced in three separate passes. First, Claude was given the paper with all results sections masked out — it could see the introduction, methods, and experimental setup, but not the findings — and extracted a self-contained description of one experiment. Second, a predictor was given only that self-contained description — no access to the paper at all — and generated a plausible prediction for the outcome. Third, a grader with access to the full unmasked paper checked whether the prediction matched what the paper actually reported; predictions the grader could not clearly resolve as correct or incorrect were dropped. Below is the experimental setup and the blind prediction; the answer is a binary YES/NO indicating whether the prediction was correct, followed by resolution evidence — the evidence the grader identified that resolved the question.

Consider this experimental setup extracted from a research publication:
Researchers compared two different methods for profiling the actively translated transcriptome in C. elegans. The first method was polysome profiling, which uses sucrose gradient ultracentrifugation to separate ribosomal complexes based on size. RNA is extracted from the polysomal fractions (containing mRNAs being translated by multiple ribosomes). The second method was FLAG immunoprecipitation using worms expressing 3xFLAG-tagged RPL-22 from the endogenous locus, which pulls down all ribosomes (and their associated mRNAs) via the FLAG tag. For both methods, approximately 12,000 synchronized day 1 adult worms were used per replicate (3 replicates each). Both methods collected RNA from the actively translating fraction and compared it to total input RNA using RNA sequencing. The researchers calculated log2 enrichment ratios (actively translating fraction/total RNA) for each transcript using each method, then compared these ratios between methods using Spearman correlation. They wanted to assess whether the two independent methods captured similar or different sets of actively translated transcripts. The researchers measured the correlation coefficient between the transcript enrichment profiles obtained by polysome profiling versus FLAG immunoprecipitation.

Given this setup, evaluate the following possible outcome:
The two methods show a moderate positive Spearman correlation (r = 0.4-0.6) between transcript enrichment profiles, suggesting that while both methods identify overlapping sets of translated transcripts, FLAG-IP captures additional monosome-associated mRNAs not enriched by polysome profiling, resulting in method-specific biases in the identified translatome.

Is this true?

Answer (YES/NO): NO